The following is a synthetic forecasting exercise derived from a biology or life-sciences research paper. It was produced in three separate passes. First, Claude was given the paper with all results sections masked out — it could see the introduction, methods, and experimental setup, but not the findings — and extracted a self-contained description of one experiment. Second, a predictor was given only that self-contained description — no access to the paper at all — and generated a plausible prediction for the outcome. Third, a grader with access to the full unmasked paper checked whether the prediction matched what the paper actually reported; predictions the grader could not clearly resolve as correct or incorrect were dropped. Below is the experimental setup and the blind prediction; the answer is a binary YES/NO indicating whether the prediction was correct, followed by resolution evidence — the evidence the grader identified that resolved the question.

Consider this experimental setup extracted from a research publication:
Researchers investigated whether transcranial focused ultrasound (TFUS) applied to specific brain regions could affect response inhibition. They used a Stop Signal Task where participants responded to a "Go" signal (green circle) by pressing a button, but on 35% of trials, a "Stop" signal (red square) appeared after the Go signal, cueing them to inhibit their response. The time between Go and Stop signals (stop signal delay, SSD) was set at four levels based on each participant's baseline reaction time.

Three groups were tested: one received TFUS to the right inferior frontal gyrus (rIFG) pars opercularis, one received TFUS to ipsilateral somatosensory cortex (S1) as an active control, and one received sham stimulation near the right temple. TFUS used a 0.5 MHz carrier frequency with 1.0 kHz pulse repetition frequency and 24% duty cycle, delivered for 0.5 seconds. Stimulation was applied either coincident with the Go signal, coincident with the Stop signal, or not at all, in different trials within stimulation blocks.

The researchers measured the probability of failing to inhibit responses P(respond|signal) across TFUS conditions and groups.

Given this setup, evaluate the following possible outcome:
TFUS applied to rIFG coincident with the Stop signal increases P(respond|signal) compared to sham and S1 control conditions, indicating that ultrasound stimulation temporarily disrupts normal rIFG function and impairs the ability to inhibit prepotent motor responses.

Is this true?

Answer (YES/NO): NO